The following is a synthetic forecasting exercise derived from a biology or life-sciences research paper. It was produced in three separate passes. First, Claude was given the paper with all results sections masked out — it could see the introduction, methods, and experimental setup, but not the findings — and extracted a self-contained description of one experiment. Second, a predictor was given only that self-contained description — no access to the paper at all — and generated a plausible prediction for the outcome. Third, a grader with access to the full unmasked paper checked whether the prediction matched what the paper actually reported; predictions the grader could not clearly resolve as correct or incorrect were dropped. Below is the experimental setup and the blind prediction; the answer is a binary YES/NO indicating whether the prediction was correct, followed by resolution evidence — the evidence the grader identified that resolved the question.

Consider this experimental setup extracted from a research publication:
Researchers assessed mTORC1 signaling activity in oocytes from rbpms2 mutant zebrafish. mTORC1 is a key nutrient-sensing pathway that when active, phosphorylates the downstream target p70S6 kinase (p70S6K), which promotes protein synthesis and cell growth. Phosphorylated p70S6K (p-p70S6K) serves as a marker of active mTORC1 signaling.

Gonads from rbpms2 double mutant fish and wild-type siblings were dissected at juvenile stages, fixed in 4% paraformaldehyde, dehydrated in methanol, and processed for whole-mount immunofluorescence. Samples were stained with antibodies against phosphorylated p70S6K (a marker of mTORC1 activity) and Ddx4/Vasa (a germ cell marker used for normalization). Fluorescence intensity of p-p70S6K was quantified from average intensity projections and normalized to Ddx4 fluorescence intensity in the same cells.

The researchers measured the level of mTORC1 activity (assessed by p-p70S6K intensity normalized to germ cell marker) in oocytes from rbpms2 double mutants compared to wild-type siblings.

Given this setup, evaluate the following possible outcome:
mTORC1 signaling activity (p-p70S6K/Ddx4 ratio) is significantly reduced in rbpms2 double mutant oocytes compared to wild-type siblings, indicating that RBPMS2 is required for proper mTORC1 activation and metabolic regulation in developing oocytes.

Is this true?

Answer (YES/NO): YES